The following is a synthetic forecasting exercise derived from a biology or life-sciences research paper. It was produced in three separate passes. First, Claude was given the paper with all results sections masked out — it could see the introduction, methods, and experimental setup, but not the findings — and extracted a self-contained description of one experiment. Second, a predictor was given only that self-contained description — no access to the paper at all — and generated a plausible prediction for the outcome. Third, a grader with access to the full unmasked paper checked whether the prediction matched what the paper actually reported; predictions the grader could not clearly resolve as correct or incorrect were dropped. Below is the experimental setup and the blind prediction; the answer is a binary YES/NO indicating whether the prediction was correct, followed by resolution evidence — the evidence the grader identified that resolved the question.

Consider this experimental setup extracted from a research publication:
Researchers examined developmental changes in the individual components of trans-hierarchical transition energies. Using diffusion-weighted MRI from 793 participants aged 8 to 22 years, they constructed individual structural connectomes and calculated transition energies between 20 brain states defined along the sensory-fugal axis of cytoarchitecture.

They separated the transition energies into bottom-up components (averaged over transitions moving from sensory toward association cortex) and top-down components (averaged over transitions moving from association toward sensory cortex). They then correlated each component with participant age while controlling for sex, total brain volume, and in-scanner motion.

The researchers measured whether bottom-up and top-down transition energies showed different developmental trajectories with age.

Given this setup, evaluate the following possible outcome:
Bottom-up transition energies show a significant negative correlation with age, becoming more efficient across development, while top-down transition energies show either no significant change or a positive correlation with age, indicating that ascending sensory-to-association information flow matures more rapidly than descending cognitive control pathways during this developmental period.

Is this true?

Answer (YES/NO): NO